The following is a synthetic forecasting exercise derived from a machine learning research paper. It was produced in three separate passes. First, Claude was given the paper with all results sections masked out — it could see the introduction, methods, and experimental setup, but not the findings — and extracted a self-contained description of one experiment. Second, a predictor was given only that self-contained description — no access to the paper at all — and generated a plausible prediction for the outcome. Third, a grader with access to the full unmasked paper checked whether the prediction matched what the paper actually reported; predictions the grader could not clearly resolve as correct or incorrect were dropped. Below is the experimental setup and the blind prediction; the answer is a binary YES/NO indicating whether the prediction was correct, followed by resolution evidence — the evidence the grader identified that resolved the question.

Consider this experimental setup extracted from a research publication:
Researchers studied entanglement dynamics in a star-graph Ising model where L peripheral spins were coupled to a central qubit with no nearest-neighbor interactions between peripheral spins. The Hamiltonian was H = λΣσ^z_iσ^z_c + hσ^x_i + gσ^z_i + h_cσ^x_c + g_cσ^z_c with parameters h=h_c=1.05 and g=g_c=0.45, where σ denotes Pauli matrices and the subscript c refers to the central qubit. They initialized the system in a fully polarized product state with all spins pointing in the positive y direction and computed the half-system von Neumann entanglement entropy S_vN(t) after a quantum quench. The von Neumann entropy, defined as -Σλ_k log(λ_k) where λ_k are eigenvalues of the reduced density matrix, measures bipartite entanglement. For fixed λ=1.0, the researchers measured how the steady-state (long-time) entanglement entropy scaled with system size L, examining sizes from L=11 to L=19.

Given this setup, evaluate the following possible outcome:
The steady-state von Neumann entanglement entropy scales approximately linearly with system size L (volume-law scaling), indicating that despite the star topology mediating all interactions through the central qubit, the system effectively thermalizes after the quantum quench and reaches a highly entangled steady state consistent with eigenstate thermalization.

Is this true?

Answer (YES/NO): NO